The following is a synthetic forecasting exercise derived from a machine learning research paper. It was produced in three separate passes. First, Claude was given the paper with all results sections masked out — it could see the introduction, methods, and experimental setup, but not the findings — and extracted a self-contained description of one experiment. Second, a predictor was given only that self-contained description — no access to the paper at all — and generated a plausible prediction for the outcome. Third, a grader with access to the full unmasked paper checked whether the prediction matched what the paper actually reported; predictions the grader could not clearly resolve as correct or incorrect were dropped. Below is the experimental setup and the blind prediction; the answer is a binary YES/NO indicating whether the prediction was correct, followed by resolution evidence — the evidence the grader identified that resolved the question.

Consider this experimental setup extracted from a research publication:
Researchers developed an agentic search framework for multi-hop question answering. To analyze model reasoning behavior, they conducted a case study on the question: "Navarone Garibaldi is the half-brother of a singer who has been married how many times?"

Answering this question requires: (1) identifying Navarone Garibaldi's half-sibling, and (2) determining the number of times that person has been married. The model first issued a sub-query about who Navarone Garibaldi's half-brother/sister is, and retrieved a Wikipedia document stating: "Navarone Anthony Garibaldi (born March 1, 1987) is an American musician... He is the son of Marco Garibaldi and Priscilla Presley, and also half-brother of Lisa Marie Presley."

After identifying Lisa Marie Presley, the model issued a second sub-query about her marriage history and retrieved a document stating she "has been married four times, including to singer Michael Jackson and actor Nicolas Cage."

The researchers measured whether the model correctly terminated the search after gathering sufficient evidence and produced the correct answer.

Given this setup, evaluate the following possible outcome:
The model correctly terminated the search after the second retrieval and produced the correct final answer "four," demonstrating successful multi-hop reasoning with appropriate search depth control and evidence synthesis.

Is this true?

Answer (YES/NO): YES